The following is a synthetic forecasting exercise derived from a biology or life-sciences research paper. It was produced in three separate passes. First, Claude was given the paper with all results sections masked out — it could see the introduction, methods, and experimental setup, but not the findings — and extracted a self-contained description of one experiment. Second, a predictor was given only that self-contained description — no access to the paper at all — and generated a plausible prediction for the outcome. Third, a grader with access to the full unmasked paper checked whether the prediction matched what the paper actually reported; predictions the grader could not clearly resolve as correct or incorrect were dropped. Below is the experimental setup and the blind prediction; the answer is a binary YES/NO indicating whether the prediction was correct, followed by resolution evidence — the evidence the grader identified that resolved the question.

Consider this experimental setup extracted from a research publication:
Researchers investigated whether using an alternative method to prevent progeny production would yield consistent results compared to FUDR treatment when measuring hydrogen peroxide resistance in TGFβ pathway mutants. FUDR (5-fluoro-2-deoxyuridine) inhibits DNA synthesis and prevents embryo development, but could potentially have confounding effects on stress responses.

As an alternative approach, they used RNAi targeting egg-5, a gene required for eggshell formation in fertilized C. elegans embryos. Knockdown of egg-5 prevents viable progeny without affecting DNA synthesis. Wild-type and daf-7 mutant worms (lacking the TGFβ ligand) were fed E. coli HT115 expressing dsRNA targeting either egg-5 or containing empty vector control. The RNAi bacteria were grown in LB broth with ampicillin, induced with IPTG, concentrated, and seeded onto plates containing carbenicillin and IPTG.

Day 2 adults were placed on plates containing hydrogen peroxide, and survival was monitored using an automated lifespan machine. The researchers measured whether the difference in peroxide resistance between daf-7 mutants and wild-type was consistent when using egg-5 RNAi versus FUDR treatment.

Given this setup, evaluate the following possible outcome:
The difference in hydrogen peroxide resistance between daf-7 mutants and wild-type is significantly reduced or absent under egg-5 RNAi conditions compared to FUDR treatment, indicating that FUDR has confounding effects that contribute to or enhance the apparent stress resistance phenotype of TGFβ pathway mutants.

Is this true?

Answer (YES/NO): NO